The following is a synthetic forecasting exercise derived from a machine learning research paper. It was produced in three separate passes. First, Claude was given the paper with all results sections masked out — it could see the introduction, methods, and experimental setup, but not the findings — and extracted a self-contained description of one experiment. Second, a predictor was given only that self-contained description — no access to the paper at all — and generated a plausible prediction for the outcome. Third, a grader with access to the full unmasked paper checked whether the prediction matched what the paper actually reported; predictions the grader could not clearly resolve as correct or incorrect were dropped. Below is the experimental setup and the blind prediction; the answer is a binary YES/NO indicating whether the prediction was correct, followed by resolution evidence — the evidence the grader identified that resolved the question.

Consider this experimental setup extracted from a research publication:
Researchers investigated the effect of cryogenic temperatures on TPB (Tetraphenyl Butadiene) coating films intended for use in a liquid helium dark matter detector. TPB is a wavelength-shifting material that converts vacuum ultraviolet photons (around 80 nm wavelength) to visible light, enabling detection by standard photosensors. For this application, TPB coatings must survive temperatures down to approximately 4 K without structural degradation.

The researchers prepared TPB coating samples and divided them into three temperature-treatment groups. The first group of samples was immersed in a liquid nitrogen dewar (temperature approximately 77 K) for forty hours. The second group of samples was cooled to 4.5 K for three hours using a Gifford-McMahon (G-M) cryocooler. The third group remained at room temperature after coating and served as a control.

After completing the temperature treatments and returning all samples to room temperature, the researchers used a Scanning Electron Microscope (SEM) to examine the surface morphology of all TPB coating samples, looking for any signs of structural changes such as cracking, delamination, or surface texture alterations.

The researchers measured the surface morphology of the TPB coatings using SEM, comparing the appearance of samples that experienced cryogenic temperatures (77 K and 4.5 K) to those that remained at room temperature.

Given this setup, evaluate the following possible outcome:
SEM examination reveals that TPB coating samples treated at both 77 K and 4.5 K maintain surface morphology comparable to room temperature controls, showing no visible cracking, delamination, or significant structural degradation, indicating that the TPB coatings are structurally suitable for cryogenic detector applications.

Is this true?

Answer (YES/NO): YES